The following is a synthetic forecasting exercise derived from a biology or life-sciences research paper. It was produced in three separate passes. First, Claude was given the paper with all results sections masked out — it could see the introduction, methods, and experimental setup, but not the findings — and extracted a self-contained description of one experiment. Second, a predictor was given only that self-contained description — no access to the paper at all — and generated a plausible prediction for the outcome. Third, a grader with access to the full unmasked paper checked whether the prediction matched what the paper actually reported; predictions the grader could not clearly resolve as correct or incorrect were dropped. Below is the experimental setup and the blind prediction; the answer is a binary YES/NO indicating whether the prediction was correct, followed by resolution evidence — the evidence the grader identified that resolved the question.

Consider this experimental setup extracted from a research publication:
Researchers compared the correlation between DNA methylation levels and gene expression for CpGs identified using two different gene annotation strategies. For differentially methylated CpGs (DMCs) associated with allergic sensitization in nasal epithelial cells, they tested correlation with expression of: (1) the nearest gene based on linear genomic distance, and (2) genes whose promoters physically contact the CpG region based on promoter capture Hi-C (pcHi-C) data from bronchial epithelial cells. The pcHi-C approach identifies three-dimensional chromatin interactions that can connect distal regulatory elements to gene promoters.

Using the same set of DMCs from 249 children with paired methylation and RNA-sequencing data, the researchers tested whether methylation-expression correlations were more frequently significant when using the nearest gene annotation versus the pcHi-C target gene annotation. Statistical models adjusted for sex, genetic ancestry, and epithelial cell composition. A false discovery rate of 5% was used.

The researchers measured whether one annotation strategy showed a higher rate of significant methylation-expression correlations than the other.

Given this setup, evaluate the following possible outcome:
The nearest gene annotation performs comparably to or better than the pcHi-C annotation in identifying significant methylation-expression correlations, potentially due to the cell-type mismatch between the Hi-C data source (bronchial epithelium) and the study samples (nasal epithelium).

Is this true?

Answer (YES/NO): YES